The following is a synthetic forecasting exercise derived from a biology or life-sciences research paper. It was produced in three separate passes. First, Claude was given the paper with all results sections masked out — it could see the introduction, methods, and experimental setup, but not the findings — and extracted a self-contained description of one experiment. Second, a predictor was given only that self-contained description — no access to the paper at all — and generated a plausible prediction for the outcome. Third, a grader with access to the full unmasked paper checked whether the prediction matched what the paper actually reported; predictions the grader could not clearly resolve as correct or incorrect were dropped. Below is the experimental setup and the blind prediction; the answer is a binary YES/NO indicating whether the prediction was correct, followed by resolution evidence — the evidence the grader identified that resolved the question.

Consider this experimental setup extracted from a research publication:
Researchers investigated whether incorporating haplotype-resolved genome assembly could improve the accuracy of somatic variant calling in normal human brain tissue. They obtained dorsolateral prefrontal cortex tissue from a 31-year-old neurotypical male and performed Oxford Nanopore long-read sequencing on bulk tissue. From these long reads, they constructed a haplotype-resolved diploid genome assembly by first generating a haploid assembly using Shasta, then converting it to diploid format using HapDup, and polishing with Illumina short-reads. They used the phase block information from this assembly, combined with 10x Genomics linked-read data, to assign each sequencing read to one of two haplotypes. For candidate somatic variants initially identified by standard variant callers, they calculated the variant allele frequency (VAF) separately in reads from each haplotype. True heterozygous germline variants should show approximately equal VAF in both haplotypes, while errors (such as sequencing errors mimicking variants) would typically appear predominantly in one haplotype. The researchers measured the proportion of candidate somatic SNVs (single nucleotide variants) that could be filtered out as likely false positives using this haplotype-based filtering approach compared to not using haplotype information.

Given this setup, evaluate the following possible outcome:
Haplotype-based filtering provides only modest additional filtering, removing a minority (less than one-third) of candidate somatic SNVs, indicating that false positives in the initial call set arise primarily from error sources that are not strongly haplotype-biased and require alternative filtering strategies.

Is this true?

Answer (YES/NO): NO